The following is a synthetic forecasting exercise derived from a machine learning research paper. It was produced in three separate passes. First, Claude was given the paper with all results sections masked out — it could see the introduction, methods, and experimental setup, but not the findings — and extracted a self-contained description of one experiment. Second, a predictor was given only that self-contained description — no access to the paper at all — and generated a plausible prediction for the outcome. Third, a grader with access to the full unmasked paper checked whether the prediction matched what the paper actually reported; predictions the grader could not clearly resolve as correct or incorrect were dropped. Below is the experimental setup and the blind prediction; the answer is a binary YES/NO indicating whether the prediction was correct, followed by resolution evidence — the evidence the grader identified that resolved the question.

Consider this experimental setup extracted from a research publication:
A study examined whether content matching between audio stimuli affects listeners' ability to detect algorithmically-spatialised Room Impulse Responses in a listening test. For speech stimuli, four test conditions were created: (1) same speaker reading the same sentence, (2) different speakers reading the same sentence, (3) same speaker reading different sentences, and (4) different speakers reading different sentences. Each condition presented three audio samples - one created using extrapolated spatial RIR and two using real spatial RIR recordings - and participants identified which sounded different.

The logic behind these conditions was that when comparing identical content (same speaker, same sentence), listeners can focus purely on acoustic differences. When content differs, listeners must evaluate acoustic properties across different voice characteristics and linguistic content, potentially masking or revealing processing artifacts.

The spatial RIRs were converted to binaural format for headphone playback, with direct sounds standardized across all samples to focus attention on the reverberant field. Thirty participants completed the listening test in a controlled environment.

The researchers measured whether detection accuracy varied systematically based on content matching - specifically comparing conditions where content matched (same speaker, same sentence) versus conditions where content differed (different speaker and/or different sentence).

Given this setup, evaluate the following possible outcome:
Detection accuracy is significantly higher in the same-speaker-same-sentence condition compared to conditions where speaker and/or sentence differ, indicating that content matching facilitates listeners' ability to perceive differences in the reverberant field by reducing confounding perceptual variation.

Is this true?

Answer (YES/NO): NO